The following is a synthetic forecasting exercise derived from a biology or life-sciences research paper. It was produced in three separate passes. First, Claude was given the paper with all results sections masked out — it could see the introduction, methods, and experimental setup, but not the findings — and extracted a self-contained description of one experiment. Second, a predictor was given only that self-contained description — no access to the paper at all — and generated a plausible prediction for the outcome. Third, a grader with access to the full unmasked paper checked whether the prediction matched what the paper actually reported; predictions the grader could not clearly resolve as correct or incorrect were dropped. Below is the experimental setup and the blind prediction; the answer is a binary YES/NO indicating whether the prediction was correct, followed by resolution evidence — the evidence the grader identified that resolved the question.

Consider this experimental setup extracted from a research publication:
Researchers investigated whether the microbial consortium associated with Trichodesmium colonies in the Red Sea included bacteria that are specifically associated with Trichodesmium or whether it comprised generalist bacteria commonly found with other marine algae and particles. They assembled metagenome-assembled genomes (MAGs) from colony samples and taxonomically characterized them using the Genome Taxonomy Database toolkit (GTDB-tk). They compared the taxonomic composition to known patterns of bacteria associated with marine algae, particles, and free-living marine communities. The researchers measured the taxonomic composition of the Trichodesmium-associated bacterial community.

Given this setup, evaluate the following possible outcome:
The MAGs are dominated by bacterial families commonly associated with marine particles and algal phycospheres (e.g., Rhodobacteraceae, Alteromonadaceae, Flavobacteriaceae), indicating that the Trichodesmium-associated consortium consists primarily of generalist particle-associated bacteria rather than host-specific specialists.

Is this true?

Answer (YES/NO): NO